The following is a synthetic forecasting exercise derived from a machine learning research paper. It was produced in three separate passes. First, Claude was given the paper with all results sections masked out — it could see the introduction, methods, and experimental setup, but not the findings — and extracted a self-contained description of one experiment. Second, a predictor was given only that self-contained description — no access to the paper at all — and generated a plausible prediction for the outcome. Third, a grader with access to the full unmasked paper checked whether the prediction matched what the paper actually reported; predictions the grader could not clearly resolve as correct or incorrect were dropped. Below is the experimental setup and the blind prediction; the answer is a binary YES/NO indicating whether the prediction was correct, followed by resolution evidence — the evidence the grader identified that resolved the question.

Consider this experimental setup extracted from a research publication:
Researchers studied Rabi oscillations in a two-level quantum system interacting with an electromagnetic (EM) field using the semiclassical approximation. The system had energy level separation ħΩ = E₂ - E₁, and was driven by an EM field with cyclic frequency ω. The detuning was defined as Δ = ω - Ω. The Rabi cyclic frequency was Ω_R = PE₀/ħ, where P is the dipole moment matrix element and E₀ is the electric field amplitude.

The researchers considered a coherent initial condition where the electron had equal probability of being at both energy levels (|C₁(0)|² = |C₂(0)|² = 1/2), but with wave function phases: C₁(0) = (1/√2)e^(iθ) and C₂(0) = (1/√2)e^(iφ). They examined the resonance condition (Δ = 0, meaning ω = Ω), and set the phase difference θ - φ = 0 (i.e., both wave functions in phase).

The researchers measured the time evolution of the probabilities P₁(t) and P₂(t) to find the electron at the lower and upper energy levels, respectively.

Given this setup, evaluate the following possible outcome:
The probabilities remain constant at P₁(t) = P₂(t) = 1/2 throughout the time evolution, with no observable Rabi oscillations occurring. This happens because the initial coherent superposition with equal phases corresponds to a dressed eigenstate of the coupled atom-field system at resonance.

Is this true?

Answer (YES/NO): YES